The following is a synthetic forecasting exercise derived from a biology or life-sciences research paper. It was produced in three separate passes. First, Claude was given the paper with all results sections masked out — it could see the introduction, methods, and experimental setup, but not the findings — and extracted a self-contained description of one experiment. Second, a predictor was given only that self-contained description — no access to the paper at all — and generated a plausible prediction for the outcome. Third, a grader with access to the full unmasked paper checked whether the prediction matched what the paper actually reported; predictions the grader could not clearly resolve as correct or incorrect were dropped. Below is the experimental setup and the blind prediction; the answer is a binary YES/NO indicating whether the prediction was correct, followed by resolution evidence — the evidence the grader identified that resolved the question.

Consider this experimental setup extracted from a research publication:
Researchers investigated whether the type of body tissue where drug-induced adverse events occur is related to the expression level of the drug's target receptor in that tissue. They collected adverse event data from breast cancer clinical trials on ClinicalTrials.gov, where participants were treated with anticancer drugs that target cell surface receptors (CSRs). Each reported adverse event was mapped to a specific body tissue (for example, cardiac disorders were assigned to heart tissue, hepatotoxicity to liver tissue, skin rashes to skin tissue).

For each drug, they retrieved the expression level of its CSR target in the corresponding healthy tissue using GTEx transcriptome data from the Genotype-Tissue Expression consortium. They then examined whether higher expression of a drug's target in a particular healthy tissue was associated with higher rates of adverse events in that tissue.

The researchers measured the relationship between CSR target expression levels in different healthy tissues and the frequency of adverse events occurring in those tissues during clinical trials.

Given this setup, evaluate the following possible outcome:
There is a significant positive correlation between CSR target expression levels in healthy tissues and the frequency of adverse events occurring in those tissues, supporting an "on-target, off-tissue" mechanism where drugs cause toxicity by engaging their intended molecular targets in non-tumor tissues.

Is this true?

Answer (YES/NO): YES